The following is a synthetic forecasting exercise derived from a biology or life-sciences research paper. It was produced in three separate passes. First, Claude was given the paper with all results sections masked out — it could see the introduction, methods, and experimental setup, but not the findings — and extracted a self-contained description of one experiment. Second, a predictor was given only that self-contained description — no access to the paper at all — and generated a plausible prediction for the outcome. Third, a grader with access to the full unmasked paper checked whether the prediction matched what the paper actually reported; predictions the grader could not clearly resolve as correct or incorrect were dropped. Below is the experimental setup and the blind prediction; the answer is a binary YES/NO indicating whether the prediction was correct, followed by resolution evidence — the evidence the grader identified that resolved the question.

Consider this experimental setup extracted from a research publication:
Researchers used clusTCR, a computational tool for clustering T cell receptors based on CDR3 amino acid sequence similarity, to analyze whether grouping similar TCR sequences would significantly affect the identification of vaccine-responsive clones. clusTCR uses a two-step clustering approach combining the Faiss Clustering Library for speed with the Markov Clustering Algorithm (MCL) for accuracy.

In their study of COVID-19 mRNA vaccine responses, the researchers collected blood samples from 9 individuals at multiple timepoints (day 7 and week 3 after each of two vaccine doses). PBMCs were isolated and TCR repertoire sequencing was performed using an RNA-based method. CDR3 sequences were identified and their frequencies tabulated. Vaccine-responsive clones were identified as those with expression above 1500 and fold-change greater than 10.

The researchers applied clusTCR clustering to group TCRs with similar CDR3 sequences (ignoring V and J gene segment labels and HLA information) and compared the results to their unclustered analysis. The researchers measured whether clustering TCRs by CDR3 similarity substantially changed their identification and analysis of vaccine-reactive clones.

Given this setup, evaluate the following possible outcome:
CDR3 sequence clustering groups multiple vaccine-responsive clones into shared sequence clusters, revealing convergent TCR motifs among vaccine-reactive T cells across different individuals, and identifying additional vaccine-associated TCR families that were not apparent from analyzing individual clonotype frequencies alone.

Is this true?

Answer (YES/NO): NO